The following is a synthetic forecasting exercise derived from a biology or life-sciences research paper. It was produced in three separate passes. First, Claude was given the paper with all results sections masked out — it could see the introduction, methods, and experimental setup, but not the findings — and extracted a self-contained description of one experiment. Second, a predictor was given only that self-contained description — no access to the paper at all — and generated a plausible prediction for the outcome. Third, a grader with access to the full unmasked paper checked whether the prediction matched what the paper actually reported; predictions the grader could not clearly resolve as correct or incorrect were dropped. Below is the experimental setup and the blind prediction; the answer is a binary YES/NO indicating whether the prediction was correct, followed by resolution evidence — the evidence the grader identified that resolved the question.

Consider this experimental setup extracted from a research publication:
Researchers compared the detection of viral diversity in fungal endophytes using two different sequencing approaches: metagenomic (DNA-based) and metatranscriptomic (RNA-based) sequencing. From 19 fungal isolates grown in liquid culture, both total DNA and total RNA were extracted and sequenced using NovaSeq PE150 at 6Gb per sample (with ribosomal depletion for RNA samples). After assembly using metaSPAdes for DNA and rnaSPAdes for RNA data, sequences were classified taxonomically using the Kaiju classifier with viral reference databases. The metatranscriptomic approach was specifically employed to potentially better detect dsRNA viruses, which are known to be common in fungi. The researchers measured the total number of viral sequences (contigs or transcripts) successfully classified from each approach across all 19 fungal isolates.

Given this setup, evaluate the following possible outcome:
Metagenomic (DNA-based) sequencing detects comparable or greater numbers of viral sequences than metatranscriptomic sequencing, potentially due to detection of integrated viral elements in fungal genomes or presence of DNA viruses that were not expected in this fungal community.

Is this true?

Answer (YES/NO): NO